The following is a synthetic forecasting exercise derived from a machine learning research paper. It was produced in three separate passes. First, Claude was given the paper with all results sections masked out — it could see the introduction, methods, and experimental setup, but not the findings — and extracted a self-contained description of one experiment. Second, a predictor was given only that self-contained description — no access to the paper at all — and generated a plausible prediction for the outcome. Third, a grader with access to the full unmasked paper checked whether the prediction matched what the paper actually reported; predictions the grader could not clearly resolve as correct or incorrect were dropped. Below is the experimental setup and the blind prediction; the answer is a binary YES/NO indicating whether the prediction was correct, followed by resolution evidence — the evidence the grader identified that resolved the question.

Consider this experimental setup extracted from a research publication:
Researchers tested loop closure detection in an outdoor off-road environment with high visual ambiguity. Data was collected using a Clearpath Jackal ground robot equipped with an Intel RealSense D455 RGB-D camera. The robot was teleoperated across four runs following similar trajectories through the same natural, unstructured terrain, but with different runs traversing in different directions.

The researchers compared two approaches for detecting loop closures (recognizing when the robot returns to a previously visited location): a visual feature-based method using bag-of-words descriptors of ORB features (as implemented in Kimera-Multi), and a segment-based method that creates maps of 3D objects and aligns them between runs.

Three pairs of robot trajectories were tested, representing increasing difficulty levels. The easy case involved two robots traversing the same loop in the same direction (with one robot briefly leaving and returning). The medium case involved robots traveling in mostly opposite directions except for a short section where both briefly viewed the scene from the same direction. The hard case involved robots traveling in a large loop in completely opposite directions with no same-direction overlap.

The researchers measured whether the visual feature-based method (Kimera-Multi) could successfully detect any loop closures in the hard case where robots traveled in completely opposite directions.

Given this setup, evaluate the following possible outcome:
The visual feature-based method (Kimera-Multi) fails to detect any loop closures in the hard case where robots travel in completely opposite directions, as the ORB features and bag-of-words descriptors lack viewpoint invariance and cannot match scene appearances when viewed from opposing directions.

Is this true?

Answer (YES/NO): YES